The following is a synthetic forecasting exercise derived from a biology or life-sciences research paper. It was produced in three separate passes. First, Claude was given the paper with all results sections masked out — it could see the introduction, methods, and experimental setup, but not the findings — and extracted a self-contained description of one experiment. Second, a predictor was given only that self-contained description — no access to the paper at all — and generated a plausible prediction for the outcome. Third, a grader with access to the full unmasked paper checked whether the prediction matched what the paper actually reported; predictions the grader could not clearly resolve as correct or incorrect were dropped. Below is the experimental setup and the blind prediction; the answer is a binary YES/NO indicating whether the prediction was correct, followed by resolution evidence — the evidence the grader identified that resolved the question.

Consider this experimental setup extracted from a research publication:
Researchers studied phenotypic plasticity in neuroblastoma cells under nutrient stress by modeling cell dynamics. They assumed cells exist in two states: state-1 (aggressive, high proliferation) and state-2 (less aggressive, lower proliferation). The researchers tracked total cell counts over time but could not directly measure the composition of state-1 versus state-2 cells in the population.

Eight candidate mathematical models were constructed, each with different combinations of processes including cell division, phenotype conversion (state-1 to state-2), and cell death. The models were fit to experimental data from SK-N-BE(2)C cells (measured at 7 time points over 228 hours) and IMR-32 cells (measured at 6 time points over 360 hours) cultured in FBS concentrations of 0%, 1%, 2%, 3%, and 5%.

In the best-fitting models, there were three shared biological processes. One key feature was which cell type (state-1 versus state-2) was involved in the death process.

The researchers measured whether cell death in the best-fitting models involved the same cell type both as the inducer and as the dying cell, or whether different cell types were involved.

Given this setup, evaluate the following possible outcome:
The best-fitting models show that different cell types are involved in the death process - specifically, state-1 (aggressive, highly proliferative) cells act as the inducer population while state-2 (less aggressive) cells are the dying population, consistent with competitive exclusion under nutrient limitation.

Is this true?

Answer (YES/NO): NO